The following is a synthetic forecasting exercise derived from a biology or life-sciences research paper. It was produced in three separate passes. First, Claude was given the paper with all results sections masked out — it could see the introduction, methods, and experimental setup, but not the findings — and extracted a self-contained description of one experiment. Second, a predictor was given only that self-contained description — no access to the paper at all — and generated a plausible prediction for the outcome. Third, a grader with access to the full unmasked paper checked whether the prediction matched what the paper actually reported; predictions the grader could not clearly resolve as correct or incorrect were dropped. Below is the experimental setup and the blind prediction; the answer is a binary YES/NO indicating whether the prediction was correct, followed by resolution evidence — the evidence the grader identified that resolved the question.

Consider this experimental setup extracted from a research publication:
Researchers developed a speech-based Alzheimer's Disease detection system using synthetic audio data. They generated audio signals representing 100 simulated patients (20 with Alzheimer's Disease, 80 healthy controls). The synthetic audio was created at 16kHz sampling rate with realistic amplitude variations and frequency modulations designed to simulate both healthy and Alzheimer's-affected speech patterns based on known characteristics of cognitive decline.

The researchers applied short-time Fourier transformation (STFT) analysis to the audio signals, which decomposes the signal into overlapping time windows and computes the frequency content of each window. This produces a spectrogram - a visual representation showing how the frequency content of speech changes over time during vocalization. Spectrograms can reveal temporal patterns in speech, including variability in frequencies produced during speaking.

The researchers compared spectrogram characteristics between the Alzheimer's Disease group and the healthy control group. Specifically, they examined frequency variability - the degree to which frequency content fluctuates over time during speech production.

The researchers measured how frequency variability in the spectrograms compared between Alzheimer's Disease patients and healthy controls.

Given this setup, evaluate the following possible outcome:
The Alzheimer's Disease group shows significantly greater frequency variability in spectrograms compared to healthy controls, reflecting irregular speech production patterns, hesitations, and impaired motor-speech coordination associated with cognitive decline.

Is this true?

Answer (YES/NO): NO